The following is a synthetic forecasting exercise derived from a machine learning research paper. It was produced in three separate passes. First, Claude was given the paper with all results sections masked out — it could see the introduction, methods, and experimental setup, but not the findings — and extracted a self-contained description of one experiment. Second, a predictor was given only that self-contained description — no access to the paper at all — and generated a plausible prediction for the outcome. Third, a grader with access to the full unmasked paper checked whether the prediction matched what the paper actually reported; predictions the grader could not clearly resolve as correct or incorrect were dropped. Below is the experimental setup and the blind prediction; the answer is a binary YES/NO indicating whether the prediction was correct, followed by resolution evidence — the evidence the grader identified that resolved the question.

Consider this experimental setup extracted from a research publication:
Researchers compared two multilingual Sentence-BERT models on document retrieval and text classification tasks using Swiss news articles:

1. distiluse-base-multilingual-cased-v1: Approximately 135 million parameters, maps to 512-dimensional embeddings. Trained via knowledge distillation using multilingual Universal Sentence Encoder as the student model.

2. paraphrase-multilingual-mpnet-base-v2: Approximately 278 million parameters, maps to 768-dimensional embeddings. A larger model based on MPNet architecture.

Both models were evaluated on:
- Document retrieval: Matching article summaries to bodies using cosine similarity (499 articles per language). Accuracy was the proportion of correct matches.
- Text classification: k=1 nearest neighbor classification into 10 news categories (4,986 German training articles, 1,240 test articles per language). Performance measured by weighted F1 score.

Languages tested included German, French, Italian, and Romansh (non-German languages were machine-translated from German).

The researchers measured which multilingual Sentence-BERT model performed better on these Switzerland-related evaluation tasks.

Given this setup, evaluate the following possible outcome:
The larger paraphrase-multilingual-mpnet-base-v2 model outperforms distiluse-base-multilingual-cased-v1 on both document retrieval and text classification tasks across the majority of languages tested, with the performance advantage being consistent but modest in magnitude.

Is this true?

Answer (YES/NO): NO